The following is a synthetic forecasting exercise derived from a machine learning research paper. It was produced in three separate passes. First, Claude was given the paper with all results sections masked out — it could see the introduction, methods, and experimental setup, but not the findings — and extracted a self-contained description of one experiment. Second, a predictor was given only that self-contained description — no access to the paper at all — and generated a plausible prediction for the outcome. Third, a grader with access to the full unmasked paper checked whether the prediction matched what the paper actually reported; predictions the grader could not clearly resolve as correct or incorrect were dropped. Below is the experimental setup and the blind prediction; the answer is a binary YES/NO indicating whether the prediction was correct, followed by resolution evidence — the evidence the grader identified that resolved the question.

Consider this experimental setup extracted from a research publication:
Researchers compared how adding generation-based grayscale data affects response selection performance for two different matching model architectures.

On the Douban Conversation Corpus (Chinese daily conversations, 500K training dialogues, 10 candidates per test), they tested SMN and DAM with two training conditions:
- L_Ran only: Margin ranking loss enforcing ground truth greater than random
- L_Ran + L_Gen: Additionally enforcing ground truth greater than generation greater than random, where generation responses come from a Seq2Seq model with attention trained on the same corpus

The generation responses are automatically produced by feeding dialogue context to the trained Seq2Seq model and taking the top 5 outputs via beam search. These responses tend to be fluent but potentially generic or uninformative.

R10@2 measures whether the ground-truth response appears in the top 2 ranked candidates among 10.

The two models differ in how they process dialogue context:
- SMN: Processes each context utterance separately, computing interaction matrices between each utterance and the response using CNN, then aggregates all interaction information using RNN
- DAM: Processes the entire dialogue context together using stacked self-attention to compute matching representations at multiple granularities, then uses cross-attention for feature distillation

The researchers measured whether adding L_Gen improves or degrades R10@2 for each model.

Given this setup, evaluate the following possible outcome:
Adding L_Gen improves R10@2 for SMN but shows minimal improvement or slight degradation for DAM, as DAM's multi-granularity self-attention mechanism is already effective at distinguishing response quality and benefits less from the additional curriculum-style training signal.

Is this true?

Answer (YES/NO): NO